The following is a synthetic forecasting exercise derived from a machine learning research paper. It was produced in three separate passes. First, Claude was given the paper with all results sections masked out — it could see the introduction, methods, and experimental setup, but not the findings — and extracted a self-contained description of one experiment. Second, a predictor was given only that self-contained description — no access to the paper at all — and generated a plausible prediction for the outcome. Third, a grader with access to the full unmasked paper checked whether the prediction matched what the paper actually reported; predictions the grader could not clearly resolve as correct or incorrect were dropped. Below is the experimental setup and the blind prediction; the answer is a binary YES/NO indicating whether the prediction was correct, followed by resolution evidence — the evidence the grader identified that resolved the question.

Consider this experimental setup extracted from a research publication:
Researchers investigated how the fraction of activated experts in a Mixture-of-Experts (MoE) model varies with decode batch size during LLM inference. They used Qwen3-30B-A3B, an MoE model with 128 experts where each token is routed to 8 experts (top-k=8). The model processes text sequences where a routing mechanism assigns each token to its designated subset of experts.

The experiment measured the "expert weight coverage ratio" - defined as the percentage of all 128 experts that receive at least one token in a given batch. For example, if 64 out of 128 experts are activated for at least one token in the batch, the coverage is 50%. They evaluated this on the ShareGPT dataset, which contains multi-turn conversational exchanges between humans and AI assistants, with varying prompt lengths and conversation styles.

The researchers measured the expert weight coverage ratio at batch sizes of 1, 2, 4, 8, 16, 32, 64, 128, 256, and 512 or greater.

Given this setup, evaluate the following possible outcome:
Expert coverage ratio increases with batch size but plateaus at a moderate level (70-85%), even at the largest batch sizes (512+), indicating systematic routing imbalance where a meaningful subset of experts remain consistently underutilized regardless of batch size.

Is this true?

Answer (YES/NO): NO